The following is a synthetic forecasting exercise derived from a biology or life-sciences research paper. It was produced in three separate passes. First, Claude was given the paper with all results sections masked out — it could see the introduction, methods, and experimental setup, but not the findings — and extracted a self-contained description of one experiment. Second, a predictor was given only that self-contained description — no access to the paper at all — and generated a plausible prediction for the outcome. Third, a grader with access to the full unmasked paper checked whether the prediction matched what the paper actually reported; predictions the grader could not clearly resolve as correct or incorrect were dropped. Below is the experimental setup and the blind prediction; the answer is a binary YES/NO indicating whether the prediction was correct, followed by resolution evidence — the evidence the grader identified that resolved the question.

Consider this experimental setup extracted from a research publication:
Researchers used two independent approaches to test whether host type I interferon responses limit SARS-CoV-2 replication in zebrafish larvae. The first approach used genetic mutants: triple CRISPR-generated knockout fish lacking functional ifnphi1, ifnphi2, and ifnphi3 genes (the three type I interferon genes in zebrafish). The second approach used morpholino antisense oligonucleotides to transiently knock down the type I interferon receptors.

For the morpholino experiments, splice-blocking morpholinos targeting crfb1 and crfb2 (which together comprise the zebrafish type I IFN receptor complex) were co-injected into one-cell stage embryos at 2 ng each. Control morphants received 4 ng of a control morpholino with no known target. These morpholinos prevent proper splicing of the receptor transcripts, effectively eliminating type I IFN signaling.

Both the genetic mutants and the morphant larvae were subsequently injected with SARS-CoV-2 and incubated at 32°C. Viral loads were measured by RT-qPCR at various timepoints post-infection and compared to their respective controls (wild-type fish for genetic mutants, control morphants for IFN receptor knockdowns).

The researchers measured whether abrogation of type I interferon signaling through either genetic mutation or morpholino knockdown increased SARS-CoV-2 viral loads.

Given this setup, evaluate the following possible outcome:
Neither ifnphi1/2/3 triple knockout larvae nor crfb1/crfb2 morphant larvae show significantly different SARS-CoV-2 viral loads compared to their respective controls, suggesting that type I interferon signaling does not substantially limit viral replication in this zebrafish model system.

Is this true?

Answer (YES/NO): YES